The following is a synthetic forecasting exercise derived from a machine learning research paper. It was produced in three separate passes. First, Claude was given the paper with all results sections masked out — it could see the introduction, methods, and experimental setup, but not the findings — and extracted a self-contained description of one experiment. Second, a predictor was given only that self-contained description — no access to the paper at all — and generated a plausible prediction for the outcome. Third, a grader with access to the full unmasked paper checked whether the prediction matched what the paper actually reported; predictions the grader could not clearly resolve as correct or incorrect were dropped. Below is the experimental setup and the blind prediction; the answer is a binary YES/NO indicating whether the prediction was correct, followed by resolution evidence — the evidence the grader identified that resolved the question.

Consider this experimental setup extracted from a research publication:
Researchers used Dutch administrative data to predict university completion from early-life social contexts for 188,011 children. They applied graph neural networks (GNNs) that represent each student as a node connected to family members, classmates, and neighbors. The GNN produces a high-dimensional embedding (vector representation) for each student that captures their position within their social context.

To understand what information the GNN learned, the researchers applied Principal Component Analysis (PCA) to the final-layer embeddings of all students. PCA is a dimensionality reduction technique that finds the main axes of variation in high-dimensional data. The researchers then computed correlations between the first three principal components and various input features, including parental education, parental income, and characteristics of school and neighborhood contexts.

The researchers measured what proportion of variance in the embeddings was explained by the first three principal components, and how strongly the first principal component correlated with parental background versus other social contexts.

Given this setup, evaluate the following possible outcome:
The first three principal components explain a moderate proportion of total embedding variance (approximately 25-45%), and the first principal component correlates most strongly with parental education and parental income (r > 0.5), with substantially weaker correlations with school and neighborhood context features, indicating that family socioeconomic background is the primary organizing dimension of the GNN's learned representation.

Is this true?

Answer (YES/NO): NO